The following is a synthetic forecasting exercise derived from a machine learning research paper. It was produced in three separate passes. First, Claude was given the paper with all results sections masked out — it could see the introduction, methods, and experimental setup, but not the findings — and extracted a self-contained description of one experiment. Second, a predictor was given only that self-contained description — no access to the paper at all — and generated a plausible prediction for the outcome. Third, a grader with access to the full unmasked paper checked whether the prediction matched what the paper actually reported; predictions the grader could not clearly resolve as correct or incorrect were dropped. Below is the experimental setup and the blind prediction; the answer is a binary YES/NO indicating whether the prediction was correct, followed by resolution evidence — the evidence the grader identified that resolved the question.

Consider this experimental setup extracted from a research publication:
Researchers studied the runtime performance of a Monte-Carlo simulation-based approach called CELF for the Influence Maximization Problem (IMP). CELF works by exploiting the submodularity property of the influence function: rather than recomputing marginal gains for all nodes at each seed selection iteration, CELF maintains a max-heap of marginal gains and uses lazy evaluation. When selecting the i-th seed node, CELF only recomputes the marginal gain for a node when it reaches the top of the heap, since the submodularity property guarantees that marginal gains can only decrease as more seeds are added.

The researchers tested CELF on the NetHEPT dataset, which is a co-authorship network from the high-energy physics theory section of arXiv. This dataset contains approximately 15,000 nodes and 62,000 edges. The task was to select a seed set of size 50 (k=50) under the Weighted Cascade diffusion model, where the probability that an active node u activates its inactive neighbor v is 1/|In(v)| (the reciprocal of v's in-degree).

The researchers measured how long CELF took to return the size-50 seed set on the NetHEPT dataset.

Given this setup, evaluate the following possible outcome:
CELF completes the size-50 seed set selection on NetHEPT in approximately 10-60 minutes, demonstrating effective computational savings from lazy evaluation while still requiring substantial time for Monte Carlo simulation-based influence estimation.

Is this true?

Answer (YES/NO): NO